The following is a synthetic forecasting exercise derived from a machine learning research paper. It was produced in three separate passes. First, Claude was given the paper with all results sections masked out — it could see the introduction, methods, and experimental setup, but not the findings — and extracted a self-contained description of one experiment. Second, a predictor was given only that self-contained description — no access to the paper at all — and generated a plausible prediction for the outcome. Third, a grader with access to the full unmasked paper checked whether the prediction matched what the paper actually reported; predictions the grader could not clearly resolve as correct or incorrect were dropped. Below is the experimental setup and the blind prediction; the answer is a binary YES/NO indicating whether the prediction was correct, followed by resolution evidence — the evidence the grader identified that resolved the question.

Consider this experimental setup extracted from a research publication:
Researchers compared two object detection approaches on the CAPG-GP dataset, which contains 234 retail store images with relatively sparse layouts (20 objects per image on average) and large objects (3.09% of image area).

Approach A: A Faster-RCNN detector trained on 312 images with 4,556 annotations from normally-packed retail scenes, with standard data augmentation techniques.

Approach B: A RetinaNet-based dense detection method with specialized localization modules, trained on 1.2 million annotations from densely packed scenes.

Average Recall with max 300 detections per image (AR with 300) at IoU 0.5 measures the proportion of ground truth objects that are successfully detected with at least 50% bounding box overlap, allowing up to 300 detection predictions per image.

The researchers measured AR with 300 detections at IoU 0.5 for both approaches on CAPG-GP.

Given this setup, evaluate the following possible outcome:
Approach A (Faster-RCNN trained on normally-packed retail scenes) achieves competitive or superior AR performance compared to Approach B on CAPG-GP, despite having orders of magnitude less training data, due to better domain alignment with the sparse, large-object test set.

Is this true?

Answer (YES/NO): YES